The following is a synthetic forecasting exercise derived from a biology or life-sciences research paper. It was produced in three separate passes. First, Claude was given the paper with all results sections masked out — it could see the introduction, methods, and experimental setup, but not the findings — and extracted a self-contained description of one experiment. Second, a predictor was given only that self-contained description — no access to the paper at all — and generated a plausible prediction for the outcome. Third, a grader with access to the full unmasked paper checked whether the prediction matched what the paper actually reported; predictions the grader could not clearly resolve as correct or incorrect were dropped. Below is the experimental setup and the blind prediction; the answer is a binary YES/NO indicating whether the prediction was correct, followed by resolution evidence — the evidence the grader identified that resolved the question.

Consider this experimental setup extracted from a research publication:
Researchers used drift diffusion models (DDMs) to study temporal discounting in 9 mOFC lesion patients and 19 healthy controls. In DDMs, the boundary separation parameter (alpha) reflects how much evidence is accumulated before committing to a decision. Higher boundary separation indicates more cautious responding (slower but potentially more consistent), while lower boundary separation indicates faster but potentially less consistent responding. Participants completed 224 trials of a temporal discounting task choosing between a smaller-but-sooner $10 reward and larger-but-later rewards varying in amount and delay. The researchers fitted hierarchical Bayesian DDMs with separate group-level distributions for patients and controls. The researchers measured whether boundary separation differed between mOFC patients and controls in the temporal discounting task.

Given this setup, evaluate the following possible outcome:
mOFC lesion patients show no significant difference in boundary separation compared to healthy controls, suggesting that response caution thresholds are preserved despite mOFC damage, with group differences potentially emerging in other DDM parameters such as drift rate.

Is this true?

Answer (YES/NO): YES